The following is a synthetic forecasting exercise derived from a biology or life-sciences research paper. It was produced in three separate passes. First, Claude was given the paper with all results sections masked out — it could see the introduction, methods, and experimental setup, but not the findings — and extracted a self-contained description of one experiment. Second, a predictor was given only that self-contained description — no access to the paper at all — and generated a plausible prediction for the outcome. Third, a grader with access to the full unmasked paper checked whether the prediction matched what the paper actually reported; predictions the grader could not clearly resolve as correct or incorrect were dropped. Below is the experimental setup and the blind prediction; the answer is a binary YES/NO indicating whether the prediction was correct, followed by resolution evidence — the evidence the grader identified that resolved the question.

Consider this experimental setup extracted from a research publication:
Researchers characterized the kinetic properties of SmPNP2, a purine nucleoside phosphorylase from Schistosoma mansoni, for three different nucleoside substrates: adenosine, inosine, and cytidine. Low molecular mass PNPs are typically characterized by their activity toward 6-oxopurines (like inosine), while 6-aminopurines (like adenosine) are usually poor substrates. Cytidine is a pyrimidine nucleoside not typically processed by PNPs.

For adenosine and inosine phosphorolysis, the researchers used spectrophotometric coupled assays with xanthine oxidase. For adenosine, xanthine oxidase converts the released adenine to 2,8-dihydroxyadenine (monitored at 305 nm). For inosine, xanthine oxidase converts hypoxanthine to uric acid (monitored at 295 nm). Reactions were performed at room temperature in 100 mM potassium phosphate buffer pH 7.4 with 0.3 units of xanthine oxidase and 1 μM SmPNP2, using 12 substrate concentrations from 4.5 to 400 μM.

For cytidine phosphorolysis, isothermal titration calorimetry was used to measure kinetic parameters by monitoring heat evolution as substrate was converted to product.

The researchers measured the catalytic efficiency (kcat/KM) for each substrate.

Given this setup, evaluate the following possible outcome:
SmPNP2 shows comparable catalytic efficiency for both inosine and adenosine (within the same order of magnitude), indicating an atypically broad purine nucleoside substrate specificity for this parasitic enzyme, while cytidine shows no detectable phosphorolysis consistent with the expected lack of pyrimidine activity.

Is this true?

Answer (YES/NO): NO